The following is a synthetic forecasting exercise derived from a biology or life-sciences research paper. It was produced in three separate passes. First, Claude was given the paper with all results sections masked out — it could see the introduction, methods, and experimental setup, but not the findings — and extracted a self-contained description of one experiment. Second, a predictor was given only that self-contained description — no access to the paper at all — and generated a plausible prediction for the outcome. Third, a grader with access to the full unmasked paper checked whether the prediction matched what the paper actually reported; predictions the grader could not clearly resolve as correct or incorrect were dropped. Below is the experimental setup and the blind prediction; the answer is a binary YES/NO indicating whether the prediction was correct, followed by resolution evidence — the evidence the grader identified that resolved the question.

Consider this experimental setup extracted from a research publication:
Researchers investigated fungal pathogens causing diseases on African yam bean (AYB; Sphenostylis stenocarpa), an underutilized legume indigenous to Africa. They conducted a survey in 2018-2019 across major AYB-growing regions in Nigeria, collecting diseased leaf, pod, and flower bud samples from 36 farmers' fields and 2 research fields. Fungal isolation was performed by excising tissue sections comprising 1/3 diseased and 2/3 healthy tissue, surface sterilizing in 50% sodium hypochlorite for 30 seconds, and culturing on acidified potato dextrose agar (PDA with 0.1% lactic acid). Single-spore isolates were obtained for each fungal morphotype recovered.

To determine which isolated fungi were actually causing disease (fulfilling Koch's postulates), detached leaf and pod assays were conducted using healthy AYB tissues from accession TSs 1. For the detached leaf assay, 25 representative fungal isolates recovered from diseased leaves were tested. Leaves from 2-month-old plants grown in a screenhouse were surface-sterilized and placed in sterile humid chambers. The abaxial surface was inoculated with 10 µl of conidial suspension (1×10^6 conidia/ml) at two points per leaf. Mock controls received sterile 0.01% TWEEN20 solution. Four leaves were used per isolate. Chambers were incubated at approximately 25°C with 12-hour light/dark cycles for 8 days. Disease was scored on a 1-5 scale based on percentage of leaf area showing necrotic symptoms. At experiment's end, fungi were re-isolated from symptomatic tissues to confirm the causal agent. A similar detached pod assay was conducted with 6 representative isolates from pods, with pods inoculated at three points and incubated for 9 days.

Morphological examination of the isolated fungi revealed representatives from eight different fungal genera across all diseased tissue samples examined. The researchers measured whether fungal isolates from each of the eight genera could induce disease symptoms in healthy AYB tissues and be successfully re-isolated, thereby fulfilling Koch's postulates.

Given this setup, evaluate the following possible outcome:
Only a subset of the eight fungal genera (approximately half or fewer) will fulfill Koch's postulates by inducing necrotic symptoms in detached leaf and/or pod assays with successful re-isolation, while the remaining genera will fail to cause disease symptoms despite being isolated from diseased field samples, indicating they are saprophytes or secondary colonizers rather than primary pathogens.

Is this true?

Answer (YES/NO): YES